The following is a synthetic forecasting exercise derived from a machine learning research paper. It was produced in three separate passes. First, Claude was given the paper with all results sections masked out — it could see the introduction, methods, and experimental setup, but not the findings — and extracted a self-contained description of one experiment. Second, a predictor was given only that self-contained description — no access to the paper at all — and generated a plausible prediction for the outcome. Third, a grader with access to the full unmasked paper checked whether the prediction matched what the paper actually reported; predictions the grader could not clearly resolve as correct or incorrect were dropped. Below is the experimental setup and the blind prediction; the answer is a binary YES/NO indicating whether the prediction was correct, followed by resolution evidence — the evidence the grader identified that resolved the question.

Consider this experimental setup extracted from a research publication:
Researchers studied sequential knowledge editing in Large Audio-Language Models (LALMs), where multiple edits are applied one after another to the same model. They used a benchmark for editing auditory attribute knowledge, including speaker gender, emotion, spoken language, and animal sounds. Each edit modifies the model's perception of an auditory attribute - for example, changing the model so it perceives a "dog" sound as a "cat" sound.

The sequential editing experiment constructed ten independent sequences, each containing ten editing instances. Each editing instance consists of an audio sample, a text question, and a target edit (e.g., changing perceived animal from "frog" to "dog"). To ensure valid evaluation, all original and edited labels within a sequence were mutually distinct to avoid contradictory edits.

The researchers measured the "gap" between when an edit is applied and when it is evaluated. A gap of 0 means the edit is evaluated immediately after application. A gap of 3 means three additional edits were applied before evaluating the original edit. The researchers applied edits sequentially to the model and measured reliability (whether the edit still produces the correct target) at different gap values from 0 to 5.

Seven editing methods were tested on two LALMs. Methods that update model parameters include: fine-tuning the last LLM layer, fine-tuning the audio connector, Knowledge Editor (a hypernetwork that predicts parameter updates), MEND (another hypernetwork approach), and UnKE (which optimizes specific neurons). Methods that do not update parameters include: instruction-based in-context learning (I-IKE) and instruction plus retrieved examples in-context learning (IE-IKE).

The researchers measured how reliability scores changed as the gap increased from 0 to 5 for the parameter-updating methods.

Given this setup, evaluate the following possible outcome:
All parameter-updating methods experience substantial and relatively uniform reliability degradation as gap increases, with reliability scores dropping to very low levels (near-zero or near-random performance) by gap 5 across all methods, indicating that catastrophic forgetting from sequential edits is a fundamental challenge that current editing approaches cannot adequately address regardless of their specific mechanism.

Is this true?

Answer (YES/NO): NO